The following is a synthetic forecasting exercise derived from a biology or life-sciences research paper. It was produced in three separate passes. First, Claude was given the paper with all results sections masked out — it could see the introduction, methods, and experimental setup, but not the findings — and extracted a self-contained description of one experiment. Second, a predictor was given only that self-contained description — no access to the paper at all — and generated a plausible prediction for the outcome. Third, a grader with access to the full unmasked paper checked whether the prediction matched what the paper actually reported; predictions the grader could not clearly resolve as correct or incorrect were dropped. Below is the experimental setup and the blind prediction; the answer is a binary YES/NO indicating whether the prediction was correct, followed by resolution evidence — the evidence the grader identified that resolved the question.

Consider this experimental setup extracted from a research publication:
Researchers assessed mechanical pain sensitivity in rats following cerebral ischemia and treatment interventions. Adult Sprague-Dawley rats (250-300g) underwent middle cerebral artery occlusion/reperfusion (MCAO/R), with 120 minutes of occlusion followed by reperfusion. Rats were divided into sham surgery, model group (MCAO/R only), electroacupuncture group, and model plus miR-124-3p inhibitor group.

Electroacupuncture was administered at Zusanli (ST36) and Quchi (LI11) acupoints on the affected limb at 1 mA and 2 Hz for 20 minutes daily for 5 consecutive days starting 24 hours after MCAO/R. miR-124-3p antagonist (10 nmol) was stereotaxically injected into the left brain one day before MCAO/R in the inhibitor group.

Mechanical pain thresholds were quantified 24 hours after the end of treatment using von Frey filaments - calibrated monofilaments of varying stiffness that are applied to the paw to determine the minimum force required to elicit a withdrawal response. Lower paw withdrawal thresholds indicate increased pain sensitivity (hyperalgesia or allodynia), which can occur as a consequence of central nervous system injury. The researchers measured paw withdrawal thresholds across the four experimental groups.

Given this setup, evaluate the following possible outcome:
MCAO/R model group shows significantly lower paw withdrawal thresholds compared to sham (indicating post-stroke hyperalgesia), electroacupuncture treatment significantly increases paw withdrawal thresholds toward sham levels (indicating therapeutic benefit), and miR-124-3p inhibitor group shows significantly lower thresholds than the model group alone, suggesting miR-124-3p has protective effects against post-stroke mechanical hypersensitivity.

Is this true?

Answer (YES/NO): NO